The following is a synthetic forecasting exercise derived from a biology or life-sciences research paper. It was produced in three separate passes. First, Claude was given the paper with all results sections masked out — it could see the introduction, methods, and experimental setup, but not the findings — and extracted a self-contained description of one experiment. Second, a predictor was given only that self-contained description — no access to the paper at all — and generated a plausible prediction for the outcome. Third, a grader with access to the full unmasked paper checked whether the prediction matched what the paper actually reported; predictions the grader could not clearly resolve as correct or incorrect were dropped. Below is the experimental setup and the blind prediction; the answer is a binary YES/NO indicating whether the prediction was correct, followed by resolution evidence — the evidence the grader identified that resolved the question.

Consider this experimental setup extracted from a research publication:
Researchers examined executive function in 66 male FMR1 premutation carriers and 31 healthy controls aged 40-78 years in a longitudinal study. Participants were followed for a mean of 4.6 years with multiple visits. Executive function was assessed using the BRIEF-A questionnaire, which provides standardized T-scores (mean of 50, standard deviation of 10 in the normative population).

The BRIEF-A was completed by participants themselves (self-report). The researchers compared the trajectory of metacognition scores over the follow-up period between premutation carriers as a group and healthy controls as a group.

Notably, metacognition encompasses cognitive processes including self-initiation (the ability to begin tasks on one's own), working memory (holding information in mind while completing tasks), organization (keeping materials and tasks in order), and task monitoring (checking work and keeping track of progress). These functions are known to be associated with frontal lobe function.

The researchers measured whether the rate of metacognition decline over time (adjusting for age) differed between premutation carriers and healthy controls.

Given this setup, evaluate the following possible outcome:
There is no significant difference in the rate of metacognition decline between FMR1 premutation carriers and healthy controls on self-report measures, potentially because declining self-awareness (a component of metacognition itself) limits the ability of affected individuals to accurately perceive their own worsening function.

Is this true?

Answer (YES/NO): NO